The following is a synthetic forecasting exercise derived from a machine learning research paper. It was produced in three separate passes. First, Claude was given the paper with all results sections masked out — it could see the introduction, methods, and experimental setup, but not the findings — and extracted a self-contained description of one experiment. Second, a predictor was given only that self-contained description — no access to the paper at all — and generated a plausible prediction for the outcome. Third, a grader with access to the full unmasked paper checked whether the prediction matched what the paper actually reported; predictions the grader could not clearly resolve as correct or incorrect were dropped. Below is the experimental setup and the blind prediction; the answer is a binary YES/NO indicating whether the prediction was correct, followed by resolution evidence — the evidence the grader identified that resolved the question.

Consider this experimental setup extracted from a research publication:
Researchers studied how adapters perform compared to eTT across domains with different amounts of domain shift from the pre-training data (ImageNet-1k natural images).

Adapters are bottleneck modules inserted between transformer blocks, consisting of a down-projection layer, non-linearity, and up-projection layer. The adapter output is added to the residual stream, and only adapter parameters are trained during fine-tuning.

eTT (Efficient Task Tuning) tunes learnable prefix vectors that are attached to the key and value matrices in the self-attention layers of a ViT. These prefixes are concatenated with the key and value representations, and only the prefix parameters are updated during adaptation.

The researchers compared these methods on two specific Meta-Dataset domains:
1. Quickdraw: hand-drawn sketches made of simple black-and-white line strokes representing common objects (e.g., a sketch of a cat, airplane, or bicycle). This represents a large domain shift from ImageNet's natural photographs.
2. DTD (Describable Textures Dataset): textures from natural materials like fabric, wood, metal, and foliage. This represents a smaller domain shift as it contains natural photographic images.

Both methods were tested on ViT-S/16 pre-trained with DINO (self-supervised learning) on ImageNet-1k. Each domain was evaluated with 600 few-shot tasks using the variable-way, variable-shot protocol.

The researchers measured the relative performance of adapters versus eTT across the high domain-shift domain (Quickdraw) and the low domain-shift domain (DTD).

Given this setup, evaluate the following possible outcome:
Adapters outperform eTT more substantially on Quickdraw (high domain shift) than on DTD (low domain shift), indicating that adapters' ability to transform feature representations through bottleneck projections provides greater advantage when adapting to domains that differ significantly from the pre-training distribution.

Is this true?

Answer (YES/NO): NO